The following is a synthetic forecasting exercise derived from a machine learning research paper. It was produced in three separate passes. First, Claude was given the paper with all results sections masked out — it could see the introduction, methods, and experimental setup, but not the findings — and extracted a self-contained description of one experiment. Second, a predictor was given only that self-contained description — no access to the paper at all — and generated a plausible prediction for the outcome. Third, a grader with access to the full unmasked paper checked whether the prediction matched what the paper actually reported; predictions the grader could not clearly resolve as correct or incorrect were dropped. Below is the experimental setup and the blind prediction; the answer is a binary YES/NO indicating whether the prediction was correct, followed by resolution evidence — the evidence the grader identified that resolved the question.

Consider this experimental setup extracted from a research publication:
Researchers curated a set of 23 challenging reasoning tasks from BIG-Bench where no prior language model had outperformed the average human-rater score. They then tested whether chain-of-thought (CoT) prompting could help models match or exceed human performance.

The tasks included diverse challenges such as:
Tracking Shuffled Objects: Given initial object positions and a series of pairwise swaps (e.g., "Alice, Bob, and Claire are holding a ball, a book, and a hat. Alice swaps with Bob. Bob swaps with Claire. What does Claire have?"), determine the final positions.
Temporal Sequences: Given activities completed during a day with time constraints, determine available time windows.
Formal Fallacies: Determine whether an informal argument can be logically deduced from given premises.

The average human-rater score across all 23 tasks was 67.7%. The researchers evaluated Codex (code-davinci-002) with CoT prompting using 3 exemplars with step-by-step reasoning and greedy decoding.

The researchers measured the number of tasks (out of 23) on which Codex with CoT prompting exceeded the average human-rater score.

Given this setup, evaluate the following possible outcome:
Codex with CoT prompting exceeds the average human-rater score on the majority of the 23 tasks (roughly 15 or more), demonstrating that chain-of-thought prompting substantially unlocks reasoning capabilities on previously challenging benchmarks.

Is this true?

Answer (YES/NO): YES